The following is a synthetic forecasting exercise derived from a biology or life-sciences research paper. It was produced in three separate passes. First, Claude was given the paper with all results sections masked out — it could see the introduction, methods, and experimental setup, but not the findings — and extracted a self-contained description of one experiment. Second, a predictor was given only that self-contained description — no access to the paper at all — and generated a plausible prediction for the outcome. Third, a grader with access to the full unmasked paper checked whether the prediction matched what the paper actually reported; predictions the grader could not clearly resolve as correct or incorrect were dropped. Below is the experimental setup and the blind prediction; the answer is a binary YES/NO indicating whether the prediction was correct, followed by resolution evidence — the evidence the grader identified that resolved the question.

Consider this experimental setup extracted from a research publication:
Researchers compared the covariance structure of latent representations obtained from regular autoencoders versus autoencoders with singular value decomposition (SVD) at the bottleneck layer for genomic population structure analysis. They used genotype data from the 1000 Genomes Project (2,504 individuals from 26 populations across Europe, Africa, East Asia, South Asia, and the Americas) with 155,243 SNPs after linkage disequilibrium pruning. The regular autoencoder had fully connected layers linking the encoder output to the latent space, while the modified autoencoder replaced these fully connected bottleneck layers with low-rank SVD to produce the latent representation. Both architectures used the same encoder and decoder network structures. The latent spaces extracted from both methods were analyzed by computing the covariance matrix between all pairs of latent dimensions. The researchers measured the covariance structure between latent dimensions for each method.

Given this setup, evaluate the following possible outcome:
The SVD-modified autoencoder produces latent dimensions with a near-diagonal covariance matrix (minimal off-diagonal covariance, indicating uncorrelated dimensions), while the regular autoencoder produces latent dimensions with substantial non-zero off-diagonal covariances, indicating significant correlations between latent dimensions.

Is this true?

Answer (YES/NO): YES